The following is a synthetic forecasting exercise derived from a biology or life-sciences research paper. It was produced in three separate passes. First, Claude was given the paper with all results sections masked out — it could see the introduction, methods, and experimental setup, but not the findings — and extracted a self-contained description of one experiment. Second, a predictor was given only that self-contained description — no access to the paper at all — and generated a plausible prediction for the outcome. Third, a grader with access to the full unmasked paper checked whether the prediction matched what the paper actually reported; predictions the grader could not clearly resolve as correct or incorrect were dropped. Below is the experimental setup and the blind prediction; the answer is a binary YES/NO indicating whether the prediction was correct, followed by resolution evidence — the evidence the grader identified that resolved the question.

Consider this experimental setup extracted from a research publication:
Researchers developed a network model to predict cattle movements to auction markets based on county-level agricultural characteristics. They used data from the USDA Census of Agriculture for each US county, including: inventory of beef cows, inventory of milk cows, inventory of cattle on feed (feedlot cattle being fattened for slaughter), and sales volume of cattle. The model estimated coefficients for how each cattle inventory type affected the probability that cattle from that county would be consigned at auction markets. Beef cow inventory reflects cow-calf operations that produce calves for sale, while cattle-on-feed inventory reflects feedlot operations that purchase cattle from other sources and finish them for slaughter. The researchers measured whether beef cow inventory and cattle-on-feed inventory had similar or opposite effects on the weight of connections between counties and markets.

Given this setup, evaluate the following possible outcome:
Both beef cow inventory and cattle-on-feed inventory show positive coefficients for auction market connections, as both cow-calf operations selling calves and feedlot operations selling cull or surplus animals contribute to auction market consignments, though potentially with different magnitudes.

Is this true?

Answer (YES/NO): NO